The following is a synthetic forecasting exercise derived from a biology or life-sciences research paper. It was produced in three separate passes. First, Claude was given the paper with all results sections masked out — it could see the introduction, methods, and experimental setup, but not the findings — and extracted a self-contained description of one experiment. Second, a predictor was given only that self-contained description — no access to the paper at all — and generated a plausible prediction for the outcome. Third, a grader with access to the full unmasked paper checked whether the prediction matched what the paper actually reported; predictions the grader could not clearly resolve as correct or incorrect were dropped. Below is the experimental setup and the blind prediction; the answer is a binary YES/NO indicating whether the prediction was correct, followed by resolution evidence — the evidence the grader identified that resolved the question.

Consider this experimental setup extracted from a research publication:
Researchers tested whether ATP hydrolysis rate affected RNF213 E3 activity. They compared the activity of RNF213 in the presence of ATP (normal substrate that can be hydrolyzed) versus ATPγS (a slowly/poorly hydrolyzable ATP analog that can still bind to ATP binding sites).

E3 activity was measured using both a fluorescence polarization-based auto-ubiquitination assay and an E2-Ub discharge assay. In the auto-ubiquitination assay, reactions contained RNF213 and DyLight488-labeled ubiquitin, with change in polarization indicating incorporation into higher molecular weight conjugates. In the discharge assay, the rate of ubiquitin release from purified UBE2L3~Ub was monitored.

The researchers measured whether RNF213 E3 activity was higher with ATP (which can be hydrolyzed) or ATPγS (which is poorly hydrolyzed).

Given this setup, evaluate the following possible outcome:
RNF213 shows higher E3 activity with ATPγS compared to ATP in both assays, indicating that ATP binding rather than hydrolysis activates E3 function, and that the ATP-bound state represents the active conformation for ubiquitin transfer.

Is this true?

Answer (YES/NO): YES